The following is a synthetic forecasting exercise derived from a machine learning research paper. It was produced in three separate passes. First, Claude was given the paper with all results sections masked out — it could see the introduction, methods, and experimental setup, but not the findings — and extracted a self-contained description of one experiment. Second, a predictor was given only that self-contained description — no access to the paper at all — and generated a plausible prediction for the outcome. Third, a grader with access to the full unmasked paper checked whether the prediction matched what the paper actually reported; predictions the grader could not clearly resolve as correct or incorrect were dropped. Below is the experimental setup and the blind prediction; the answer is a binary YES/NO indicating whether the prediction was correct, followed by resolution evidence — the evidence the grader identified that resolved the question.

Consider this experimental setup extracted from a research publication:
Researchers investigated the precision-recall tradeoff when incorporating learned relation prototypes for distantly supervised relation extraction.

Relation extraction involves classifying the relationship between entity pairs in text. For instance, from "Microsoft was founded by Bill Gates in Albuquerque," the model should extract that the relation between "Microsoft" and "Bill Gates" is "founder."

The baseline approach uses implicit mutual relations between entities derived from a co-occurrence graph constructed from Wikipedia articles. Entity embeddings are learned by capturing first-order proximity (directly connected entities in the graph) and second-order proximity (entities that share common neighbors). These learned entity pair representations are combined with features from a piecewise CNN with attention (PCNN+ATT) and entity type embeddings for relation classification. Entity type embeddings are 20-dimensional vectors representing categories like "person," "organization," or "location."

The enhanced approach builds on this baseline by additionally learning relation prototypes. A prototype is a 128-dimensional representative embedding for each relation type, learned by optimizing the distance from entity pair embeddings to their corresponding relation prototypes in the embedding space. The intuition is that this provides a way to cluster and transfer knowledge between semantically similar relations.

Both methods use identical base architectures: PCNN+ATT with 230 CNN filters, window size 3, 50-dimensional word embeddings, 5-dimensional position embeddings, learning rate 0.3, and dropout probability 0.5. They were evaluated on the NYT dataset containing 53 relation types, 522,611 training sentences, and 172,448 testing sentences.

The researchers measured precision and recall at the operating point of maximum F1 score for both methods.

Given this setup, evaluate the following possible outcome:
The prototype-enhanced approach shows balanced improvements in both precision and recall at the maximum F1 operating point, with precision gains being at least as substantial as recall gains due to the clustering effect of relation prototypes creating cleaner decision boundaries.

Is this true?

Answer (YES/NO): NO